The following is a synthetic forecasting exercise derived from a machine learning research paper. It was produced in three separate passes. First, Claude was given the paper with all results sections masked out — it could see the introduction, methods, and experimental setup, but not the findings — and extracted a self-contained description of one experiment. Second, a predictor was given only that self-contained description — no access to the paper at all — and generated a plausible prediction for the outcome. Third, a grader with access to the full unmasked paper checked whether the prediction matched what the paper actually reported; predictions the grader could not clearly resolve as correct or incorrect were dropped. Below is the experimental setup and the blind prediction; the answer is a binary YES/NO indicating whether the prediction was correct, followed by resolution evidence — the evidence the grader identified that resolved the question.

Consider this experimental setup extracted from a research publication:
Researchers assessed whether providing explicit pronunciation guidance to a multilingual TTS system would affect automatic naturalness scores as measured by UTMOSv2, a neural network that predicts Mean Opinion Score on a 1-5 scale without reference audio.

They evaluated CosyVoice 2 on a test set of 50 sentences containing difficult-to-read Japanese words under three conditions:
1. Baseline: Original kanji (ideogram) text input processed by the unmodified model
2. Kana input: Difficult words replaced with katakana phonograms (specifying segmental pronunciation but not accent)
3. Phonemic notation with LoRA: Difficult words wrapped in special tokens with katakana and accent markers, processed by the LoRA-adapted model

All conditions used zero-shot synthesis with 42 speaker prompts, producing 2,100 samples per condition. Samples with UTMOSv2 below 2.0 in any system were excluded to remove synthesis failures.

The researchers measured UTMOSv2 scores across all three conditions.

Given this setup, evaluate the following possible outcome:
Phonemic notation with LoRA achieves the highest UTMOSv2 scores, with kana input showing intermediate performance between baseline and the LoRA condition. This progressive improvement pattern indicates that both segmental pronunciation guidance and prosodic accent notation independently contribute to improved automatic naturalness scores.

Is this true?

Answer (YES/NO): NO